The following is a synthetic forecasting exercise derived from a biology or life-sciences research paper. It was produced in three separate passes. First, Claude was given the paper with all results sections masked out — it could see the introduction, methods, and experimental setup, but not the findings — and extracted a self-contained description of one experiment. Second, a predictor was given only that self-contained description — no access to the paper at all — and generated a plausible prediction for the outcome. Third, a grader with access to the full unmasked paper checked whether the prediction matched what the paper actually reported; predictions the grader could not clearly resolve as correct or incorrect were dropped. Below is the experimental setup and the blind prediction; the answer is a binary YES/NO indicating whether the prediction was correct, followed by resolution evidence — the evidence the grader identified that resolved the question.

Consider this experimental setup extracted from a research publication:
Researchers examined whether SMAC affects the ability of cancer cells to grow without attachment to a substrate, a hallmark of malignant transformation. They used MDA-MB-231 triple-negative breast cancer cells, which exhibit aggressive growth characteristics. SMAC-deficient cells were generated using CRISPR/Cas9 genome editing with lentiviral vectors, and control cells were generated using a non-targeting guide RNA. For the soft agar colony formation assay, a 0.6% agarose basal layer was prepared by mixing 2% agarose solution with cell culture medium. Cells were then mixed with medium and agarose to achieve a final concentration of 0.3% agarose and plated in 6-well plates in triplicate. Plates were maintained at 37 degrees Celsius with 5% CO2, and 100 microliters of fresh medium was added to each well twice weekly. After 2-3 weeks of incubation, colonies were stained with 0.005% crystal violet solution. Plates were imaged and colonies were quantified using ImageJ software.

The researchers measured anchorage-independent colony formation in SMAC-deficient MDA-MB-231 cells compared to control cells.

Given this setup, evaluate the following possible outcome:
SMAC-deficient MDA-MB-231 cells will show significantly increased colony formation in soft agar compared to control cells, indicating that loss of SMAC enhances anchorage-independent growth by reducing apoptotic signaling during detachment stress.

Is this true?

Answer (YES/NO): NO